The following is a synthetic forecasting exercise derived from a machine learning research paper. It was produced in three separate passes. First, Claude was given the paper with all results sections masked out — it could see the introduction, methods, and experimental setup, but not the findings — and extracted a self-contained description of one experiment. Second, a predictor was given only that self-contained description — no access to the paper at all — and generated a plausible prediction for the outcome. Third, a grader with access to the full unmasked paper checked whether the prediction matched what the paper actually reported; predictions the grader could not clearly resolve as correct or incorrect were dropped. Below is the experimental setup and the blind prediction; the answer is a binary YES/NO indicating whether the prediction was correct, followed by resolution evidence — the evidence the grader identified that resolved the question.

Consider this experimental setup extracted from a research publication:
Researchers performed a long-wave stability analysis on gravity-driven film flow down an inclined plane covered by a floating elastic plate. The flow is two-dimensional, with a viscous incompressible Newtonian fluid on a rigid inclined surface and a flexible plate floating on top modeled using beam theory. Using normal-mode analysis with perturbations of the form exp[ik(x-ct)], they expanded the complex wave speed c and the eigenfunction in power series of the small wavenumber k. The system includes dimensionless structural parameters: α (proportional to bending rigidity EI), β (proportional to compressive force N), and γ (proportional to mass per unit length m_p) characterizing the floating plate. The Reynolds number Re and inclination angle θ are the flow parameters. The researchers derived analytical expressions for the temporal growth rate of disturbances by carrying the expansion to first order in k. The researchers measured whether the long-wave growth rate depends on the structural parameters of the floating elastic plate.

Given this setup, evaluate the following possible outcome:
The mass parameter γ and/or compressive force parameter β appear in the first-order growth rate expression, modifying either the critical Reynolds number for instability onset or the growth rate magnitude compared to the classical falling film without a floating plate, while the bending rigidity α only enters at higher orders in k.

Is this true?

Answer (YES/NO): NO